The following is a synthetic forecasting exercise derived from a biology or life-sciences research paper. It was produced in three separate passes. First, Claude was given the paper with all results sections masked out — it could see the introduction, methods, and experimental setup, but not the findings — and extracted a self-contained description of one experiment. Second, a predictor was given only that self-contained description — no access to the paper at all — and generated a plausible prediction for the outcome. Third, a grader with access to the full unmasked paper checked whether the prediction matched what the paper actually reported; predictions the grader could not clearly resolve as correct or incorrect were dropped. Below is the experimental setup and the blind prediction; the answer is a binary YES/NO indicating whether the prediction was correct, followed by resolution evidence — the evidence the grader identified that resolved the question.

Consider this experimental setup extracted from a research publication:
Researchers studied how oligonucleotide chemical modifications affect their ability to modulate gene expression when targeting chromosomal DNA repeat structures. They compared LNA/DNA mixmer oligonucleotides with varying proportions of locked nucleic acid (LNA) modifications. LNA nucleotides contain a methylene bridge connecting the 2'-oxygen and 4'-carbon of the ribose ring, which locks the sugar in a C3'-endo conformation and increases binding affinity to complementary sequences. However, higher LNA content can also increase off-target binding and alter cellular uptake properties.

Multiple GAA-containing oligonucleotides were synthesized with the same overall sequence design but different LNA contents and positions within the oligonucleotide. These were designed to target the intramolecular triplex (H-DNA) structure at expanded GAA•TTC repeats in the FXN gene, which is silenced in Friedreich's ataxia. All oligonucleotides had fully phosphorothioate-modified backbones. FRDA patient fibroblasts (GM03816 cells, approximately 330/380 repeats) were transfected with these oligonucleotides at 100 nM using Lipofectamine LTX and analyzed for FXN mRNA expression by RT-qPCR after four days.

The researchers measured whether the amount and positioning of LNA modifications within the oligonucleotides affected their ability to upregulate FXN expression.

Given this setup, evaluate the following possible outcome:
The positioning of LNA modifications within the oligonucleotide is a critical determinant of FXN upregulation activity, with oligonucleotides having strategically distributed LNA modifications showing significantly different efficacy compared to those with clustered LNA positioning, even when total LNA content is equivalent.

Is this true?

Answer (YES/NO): NO